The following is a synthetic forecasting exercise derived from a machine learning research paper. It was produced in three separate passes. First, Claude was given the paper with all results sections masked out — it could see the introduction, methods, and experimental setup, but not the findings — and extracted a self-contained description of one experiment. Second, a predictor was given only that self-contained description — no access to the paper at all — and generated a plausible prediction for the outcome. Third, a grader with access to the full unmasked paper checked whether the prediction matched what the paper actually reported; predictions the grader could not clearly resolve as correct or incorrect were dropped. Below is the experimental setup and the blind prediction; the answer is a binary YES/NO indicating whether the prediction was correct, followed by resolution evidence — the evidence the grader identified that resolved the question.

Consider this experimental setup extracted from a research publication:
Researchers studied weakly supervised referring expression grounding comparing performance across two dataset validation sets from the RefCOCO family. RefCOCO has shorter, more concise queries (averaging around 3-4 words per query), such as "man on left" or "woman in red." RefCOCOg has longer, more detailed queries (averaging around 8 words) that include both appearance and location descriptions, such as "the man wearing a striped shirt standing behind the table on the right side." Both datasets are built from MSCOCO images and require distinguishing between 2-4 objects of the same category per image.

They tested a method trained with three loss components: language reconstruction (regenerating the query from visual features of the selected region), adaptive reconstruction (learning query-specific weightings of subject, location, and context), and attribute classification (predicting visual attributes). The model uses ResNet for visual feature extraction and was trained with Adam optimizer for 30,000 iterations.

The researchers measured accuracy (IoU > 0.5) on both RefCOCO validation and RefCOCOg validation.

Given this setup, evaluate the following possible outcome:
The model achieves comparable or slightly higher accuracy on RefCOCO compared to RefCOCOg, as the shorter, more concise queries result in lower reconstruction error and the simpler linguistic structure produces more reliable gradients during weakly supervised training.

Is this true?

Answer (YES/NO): NO